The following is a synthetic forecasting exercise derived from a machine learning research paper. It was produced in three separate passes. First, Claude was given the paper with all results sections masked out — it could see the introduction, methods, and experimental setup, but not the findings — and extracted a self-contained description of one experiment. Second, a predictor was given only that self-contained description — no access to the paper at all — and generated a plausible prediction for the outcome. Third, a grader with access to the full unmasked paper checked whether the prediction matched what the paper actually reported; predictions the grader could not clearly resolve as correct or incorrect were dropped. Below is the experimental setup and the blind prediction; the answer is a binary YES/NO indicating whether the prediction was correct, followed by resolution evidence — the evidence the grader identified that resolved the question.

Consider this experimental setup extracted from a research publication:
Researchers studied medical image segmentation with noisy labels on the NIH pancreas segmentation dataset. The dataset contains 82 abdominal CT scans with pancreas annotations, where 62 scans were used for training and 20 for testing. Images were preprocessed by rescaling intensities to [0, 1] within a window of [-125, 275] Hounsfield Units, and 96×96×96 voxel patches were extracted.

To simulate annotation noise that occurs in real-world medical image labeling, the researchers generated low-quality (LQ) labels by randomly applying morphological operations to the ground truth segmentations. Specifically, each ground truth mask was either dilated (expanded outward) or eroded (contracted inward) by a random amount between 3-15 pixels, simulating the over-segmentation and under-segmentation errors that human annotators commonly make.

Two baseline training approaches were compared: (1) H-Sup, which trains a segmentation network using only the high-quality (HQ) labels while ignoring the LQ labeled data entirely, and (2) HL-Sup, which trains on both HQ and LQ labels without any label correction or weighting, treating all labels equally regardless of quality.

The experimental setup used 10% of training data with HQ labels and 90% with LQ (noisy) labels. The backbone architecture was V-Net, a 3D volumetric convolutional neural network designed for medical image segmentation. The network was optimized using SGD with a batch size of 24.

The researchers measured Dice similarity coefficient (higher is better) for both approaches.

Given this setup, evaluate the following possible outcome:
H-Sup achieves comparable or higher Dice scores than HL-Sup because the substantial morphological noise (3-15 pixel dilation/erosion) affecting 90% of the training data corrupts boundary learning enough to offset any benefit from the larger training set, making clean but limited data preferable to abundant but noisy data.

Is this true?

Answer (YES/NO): YES